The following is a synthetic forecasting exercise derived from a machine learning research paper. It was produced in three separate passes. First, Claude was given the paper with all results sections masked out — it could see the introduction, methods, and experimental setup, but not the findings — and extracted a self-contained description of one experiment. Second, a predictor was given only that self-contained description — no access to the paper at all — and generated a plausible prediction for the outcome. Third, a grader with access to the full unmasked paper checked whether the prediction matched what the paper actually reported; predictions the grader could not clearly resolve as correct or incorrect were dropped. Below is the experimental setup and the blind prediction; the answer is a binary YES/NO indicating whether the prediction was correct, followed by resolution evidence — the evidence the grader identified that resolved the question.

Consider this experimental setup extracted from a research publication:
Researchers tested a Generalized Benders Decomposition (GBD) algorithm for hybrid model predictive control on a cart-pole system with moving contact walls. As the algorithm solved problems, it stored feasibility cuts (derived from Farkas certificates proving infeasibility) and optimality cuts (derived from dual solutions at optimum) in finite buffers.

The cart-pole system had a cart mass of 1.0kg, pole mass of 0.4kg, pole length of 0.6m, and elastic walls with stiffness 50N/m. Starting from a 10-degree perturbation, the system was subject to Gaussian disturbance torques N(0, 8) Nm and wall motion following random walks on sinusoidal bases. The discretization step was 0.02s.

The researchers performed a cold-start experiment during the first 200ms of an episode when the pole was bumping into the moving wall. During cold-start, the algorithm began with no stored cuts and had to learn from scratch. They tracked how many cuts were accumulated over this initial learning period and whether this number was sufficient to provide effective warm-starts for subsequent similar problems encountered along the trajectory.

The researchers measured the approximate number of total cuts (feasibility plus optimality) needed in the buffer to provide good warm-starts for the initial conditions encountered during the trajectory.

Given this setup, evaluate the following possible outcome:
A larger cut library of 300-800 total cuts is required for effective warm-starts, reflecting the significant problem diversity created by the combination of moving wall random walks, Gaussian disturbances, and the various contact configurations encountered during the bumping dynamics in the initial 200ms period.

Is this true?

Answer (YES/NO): NO